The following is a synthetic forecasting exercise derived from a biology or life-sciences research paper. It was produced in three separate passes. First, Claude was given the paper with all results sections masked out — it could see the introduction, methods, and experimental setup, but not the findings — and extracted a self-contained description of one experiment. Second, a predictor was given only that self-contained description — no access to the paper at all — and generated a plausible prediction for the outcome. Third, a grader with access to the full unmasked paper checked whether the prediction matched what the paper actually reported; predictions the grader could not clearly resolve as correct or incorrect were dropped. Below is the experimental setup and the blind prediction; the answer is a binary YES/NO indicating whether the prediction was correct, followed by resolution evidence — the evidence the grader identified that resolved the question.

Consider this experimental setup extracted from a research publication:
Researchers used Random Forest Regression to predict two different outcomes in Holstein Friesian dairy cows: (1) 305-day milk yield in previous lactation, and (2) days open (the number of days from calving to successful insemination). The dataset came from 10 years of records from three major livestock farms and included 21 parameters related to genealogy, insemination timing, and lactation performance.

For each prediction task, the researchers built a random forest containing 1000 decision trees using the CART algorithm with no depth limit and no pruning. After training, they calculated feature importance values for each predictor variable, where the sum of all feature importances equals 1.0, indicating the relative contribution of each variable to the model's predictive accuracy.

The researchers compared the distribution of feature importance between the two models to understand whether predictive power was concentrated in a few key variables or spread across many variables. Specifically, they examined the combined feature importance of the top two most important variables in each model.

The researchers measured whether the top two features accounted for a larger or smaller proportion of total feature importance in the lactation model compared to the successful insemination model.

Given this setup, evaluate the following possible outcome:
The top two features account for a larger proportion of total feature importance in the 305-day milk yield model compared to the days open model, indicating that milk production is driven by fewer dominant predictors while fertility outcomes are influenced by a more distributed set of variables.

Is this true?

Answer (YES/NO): YES